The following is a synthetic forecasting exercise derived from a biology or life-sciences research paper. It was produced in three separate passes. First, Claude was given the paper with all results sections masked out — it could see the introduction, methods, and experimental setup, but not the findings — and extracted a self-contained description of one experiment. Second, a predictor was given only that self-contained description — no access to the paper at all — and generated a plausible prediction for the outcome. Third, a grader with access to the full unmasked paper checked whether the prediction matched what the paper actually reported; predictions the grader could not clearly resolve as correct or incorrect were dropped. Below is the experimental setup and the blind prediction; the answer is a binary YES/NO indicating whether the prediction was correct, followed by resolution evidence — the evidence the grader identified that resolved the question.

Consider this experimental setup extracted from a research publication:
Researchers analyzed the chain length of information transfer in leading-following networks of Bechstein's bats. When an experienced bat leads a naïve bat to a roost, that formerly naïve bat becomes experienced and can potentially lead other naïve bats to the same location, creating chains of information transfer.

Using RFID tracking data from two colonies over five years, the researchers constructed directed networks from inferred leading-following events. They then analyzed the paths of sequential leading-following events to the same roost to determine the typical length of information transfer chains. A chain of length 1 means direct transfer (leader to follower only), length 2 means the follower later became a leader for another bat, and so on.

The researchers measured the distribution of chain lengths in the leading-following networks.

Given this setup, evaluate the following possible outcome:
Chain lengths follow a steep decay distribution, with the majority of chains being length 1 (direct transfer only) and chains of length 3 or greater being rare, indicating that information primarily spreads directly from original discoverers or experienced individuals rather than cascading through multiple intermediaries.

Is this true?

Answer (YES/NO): YES